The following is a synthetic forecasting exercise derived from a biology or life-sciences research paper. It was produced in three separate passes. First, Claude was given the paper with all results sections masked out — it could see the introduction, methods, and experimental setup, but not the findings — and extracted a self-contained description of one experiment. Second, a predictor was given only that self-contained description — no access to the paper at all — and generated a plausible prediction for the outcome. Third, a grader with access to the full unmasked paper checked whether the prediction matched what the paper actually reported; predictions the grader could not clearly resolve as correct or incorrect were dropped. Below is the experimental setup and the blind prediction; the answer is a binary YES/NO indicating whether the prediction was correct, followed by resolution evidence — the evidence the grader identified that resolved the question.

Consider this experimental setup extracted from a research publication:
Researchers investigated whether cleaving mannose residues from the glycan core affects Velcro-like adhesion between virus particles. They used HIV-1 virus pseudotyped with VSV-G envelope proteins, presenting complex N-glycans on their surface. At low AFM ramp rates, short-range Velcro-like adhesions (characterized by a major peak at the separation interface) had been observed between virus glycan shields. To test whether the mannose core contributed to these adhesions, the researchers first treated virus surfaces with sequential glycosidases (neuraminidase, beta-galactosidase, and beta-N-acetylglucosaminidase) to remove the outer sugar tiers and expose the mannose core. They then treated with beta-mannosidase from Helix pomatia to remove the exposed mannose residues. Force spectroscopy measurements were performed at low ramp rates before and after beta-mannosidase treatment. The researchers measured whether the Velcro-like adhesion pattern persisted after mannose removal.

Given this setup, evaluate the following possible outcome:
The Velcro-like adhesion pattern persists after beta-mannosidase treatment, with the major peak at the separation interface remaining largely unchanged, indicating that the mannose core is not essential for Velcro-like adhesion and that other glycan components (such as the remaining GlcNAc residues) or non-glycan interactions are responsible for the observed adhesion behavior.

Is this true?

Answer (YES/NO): NO